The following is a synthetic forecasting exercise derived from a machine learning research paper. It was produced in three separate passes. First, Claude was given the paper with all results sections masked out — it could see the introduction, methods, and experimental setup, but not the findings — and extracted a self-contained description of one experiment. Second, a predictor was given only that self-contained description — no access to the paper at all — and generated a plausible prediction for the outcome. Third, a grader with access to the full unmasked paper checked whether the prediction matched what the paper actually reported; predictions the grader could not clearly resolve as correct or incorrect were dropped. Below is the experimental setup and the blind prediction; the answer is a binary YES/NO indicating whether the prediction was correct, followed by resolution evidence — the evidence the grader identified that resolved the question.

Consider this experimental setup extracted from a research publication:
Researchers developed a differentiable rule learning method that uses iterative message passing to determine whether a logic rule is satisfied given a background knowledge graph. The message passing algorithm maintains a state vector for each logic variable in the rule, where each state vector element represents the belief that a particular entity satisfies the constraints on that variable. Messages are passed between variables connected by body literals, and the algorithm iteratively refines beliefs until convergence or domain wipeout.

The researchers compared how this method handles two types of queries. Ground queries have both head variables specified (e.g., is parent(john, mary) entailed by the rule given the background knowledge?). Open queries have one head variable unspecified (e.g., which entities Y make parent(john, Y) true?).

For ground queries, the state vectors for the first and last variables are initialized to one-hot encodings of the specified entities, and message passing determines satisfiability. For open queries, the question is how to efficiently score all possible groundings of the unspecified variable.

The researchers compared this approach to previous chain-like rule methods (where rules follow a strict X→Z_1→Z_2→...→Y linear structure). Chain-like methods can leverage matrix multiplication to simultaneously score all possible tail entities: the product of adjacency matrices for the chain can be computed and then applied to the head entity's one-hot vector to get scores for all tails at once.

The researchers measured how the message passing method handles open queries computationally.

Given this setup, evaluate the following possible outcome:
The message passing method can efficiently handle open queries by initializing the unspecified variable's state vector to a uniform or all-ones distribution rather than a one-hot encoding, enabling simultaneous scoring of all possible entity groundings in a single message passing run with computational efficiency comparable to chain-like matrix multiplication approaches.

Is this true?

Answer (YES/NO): NO